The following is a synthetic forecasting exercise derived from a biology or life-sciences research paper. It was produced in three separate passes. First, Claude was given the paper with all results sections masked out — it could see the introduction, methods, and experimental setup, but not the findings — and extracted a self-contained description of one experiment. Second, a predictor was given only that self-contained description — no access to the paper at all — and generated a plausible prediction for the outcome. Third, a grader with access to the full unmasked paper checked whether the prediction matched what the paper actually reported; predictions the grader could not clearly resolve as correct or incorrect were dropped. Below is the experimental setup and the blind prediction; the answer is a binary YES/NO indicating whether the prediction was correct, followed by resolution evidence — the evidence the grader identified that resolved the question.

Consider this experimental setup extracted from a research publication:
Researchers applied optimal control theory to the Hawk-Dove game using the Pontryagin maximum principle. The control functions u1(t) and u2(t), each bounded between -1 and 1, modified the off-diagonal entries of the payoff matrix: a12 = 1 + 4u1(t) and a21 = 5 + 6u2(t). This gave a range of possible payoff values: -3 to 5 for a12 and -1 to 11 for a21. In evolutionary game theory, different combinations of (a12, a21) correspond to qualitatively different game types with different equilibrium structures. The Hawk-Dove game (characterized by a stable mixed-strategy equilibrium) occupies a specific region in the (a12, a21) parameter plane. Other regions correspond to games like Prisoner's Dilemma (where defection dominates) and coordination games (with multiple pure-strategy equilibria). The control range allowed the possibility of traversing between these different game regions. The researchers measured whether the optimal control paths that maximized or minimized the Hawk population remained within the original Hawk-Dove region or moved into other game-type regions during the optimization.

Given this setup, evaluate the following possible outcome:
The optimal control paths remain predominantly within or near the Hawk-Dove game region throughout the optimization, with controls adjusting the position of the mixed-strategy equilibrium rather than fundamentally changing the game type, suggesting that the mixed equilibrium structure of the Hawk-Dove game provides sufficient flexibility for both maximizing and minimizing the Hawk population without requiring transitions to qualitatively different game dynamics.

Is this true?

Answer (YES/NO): NO